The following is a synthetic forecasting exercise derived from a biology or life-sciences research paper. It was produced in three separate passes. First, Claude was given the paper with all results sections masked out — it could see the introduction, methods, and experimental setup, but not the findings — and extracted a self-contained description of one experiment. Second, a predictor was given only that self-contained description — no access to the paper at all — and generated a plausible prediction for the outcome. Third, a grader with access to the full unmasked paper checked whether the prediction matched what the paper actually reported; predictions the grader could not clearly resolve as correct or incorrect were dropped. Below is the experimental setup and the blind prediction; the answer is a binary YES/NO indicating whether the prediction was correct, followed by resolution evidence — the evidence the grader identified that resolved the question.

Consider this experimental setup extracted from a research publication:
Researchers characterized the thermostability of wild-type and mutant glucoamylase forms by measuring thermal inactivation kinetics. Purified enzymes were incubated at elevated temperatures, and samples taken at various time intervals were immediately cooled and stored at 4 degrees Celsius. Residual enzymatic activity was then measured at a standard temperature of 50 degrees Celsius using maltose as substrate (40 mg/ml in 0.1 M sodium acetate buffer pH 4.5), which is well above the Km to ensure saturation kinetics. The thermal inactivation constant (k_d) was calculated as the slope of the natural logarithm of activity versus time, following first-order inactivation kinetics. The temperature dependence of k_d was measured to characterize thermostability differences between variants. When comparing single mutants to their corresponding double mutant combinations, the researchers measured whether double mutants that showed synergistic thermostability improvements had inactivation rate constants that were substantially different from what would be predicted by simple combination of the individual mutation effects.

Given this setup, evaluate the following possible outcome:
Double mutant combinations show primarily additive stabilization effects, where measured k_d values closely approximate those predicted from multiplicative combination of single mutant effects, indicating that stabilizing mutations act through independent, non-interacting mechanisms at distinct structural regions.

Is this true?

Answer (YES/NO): NO